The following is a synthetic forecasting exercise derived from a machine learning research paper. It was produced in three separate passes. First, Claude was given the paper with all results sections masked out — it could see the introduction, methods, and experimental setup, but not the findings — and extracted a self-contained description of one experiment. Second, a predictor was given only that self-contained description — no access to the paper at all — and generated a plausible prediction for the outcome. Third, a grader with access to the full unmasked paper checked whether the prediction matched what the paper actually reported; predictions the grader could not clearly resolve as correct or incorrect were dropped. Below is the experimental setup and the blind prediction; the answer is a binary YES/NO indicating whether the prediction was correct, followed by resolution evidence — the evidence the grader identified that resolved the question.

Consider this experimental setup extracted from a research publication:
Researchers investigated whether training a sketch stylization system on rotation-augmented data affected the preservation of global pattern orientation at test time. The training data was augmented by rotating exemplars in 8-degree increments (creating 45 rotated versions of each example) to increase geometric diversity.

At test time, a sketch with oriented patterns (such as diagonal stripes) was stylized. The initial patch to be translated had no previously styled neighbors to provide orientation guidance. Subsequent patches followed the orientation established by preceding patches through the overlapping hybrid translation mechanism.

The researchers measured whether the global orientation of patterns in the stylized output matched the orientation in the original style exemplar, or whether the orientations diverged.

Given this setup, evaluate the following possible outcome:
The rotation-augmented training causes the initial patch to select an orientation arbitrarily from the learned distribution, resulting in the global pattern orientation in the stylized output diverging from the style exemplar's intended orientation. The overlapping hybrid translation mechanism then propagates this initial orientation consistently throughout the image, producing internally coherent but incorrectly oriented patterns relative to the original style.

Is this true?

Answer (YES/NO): YES